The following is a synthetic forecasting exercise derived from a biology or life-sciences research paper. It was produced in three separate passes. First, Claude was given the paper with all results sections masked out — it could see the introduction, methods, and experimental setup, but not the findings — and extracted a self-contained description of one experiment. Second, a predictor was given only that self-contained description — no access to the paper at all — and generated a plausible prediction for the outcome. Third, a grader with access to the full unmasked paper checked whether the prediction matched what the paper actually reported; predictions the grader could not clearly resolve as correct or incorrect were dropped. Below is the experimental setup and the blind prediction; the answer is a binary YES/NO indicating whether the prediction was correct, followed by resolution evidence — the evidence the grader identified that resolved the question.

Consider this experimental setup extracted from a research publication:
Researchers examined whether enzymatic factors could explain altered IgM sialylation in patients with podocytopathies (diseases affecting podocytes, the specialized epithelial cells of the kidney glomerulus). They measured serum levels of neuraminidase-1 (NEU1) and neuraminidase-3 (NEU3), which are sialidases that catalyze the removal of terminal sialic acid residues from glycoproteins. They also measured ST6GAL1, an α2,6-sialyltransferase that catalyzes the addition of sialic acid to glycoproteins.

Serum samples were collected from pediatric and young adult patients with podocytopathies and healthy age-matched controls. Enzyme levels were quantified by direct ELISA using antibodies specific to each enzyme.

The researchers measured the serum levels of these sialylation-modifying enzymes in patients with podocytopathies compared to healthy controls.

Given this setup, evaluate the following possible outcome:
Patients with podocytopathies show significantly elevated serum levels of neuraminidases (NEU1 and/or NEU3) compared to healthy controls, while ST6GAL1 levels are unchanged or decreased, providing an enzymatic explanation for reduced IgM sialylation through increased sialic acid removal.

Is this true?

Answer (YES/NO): YES